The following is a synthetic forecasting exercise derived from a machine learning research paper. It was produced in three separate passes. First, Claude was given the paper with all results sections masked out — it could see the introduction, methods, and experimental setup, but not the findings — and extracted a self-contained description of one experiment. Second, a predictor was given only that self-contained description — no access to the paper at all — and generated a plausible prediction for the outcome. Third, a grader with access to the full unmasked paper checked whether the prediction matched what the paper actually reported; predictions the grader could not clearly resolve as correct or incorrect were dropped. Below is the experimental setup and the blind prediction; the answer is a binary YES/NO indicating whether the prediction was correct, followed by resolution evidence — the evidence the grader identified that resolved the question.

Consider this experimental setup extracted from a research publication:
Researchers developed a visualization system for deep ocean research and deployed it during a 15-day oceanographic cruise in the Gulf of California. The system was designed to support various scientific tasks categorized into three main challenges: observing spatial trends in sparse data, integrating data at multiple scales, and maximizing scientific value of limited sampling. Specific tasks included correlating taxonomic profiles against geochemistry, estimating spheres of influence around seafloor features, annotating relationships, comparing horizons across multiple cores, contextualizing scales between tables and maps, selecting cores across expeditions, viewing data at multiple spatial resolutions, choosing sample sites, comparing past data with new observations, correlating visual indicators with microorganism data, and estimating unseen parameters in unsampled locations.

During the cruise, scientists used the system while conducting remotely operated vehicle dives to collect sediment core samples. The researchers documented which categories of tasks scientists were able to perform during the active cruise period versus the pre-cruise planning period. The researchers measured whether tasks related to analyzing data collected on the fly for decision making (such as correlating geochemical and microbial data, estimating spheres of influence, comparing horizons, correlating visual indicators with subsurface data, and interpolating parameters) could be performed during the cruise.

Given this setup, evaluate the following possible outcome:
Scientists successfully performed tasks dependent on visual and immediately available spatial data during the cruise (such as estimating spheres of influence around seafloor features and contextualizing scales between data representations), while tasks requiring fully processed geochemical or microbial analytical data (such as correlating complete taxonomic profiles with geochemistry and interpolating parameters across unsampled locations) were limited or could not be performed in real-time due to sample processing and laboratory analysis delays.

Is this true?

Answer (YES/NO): NO